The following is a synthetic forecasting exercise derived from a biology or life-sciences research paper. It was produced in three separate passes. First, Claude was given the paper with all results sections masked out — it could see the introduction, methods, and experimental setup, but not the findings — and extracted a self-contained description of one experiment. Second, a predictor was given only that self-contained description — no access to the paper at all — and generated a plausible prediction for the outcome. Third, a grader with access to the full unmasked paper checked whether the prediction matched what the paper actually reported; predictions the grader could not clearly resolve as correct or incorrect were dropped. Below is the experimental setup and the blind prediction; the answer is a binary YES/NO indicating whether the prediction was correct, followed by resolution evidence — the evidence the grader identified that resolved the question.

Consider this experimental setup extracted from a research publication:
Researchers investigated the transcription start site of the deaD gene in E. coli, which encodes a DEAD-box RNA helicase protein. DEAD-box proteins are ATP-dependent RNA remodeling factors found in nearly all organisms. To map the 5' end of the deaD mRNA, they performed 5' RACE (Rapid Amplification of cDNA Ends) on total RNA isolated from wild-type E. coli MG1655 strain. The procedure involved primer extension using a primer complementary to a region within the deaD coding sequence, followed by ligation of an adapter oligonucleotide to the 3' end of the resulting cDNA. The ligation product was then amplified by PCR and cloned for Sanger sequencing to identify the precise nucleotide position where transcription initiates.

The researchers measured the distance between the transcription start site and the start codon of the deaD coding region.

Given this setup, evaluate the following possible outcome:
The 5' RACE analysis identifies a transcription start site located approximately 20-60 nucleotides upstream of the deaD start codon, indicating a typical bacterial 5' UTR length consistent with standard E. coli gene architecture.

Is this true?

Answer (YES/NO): NO